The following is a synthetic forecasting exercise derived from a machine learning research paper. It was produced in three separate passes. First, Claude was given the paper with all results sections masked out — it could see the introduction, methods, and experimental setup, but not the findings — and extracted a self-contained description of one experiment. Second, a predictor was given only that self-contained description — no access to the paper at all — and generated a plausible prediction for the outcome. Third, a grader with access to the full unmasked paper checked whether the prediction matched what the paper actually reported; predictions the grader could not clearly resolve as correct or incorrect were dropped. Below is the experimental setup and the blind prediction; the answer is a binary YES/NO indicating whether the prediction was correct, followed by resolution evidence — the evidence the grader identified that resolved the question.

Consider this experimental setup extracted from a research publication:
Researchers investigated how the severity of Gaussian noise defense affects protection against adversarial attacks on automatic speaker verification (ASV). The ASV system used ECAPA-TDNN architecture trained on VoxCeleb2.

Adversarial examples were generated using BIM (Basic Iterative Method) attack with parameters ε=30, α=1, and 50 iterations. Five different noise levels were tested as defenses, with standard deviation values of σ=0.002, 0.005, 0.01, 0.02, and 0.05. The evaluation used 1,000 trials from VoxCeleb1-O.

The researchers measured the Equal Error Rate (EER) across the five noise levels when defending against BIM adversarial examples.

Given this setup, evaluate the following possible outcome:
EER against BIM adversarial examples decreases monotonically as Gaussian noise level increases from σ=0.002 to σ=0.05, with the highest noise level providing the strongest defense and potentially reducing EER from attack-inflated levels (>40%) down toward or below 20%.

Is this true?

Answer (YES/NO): NO